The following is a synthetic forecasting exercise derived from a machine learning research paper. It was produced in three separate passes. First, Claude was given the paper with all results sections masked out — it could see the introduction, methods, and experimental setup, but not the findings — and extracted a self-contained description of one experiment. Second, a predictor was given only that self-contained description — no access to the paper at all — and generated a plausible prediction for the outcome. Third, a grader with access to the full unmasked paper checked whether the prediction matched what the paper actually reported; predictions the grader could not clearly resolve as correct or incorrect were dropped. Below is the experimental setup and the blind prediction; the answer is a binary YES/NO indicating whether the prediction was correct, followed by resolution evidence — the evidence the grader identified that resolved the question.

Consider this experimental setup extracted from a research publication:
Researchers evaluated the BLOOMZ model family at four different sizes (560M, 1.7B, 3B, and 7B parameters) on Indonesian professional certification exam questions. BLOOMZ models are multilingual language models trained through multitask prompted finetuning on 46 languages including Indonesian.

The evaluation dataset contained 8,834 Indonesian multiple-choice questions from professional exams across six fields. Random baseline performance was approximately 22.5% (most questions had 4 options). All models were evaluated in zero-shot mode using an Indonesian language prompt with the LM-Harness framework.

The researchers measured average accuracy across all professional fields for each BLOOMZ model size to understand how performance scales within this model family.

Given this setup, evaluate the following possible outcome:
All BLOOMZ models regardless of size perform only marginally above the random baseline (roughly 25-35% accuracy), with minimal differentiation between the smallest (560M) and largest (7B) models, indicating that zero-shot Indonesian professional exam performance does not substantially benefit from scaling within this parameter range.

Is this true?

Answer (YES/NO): NO